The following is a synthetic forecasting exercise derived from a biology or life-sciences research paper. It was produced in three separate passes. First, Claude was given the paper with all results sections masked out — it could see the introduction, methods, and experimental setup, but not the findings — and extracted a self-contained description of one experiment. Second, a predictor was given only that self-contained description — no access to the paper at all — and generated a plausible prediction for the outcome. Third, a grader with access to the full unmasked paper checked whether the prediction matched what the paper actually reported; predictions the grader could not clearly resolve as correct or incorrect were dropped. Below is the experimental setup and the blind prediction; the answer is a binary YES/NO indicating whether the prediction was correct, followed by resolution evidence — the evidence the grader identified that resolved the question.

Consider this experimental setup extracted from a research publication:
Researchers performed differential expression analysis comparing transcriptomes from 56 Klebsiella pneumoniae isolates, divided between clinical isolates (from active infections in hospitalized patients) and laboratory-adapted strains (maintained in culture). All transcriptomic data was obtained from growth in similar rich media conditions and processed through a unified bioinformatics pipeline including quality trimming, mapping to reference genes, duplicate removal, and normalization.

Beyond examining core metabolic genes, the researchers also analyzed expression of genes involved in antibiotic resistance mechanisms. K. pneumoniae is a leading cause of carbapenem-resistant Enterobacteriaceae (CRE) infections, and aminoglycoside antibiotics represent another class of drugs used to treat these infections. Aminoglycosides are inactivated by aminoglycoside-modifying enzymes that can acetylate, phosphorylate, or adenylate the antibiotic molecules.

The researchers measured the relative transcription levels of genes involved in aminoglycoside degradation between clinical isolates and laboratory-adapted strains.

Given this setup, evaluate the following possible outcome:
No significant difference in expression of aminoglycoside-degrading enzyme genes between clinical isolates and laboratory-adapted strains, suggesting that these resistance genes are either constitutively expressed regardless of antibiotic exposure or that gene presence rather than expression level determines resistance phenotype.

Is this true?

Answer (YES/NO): NO